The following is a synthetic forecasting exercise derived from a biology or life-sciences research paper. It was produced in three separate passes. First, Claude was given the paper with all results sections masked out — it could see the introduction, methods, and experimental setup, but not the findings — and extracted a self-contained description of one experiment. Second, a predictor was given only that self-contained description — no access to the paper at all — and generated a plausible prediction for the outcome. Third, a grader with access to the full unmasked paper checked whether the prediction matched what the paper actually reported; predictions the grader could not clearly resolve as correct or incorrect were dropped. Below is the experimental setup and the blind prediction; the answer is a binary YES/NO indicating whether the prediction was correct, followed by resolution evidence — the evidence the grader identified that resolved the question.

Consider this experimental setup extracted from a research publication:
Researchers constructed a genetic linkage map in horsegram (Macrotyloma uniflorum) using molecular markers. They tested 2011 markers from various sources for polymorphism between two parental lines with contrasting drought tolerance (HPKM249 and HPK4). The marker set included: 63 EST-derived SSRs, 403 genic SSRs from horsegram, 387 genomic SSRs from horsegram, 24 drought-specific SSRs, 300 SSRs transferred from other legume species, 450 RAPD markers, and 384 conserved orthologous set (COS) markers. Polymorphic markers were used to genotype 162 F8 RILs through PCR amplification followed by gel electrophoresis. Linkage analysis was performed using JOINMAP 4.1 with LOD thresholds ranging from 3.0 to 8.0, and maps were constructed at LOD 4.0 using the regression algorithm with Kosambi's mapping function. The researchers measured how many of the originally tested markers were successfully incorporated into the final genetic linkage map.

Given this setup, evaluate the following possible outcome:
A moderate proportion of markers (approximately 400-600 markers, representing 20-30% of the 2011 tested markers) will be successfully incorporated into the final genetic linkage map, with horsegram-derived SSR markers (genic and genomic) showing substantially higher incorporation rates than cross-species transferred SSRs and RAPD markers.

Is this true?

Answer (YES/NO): NO